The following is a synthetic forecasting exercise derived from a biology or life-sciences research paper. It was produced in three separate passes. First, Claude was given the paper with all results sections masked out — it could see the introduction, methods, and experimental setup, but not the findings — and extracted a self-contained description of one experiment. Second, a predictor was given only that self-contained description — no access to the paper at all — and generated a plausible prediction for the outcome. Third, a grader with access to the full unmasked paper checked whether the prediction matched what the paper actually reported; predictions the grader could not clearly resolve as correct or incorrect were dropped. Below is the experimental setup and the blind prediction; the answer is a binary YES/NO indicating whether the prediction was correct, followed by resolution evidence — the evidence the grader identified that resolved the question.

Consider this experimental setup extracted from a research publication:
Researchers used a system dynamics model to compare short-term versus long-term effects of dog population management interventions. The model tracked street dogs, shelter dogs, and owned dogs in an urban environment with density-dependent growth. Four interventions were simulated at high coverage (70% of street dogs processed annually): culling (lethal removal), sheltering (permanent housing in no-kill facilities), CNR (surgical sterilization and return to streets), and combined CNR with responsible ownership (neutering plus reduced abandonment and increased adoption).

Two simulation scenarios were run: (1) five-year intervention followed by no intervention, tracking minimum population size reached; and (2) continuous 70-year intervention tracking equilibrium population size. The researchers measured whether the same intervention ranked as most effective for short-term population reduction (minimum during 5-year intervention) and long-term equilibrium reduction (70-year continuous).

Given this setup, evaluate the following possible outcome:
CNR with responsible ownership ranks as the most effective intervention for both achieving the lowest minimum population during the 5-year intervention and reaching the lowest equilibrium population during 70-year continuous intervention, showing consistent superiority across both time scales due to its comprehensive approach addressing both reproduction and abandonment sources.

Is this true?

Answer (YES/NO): NO